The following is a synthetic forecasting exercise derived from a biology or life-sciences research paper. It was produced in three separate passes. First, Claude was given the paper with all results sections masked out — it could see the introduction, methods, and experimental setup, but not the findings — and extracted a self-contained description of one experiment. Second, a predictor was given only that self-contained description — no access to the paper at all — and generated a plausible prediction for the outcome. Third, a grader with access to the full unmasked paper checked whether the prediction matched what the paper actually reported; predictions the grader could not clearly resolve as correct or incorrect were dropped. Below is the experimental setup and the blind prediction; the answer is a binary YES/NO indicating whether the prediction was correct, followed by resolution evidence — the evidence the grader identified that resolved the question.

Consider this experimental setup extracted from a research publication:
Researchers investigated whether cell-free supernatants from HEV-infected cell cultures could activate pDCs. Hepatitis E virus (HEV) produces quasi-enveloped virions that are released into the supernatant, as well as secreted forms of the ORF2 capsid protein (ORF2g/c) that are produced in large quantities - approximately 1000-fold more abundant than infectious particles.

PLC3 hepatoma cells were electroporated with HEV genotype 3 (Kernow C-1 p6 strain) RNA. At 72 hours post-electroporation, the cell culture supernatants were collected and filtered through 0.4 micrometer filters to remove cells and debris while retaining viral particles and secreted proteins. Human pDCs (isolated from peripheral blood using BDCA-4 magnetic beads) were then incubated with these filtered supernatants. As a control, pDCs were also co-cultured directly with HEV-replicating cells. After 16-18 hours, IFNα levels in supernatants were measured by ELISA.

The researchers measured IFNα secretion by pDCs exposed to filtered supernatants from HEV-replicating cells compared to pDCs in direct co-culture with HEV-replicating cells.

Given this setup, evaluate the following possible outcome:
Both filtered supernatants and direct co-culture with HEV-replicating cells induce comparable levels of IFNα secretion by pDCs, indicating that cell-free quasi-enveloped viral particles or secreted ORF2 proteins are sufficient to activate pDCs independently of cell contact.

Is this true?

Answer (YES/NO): NO